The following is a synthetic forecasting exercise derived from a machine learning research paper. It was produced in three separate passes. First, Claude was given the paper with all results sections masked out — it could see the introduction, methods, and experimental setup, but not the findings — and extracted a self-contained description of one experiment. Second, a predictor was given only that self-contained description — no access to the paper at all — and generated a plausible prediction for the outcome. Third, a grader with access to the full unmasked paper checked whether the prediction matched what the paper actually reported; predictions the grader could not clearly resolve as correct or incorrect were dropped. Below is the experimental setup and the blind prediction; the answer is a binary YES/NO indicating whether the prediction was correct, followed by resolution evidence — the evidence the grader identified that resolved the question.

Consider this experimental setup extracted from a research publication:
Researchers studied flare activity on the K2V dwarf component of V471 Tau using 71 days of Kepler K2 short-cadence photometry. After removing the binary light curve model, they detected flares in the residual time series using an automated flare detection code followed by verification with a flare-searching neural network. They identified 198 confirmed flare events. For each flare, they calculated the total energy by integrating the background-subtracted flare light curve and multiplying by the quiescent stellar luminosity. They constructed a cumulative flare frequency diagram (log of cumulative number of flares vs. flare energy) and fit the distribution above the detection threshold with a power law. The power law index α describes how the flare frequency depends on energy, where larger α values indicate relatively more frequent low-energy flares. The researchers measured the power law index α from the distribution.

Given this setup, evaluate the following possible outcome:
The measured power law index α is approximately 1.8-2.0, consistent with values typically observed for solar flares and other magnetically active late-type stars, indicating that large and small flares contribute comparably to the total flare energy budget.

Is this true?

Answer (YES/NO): YES